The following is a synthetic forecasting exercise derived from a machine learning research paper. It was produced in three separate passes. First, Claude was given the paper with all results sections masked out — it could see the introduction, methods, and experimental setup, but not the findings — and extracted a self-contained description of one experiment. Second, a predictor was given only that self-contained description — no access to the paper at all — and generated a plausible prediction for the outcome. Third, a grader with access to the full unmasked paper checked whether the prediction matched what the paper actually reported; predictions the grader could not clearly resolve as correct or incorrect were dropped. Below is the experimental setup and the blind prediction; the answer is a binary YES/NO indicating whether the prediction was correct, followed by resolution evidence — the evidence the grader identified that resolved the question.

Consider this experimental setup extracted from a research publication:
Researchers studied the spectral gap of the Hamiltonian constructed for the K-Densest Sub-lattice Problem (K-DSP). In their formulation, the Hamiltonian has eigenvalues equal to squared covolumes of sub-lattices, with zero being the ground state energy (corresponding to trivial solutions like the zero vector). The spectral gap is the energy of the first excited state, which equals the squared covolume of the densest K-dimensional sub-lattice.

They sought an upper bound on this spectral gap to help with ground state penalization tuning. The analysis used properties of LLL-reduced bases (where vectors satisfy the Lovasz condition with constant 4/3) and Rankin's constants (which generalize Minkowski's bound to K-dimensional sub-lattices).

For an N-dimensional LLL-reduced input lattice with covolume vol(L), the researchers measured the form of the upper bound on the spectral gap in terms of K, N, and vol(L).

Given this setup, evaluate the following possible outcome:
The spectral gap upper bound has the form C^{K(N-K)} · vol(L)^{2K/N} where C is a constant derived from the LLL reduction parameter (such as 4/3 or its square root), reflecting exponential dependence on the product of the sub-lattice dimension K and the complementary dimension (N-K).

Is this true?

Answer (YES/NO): NO